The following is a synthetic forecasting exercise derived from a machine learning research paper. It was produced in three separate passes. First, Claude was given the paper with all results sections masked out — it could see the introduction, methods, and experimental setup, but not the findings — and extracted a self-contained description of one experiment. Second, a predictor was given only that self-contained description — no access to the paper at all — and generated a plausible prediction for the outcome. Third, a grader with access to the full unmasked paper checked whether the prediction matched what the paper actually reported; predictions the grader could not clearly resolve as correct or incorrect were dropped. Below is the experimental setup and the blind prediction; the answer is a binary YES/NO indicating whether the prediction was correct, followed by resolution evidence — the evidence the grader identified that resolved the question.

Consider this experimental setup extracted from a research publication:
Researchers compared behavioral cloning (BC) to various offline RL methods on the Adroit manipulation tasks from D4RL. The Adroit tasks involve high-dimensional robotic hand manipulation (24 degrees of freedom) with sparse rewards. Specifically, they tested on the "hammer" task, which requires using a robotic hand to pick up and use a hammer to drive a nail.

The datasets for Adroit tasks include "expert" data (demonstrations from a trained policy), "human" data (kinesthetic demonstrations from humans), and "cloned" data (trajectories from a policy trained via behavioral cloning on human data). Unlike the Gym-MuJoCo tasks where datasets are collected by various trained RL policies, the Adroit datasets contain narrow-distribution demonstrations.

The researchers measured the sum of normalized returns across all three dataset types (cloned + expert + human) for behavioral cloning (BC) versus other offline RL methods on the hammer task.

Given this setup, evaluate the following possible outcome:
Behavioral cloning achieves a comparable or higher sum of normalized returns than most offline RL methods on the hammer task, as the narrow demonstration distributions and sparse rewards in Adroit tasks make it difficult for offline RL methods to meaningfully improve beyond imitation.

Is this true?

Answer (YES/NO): YES